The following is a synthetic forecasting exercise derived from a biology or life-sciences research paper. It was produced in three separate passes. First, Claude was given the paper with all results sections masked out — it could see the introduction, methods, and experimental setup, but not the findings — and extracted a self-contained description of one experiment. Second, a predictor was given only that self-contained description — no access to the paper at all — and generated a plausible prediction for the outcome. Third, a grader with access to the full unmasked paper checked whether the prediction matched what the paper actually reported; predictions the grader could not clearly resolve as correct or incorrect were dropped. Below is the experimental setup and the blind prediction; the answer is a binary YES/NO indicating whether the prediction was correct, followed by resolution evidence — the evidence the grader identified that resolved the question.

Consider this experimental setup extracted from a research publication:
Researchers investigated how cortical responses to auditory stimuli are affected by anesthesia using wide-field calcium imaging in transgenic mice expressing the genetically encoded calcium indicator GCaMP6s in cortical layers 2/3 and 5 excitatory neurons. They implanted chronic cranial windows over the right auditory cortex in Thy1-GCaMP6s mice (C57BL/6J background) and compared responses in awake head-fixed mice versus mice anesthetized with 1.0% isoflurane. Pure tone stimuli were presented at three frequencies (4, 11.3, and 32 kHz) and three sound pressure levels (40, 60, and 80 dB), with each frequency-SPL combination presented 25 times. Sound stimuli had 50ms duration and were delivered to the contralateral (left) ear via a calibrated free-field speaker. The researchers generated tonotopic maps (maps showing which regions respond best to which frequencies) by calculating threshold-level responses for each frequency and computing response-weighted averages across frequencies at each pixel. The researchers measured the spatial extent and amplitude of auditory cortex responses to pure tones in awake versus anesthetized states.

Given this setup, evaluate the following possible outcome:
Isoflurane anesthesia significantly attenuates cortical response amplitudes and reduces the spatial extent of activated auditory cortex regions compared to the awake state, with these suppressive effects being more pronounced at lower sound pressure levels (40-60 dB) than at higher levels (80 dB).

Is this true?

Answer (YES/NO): NO